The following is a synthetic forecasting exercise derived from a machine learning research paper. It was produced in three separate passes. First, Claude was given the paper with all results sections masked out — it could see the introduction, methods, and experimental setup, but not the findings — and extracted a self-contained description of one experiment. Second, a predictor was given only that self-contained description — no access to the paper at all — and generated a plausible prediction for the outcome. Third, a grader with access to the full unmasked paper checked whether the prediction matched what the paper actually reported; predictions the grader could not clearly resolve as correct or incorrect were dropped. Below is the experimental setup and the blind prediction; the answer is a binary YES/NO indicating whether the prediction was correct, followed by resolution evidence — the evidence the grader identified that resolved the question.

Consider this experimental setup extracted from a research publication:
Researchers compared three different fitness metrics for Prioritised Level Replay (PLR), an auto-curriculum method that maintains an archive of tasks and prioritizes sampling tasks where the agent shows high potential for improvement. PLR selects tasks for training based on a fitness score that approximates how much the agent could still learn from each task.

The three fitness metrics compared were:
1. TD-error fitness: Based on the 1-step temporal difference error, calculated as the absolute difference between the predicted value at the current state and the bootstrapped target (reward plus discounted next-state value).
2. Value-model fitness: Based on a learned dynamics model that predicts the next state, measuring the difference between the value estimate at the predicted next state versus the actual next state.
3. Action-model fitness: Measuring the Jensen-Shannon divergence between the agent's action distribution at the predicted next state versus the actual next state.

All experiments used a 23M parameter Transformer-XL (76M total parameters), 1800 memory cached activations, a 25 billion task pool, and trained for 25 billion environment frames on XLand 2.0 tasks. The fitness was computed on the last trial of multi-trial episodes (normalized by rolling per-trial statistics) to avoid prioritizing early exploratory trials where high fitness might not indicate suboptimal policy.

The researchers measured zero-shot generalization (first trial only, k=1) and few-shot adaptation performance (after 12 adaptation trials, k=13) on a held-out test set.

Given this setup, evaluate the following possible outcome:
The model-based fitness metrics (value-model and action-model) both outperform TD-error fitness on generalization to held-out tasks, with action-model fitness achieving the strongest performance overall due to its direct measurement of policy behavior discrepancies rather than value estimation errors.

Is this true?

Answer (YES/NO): NO